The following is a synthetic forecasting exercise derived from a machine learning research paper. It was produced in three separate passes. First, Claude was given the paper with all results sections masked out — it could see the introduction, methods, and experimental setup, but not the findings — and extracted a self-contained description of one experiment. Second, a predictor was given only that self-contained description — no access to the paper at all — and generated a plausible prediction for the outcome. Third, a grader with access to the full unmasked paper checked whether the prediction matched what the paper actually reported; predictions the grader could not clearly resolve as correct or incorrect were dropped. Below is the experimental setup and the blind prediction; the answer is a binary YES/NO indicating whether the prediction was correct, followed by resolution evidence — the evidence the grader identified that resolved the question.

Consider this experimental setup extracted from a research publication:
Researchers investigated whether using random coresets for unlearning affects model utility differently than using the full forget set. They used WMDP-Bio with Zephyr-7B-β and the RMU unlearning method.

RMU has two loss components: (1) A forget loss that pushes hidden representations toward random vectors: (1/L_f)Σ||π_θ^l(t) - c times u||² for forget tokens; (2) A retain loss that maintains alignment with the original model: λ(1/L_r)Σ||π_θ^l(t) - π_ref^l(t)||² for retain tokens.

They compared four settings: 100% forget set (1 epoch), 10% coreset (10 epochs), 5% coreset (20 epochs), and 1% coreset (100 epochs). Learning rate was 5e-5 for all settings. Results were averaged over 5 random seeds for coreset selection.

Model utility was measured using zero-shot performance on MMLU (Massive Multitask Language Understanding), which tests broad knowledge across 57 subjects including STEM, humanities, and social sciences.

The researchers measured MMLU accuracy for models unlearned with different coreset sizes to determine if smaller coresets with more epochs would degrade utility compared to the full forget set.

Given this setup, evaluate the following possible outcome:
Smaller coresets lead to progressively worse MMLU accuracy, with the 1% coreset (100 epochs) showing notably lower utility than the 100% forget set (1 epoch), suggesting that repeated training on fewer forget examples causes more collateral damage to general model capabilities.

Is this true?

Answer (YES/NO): NO